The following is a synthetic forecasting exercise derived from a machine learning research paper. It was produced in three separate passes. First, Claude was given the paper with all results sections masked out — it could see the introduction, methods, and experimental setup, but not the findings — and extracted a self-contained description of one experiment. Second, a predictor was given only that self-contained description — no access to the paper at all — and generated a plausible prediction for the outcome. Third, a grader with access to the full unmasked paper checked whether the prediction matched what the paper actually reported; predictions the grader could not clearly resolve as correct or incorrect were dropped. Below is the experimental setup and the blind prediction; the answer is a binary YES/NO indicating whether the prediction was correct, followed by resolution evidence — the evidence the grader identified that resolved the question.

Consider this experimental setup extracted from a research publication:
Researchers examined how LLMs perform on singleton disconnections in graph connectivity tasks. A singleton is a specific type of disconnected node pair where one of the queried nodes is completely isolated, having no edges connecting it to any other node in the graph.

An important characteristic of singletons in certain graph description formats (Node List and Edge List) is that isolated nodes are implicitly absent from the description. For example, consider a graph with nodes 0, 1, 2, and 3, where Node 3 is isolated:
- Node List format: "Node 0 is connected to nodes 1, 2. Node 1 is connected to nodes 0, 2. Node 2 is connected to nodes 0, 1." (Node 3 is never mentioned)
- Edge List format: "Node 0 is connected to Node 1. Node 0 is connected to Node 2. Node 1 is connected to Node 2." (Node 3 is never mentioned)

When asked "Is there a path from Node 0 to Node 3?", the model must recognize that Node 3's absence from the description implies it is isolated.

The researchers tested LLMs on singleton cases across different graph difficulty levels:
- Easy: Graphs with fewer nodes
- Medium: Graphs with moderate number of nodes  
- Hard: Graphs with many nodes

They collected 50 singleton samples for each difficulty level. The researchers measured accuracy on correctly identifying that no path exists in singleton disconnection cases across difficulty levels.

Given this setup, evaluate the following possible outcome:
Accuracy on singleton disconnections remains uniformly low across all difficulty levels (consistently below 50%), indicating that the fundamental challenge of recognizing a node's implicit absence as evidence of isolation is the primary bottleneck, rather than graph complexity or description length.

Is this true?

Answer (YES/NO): NO